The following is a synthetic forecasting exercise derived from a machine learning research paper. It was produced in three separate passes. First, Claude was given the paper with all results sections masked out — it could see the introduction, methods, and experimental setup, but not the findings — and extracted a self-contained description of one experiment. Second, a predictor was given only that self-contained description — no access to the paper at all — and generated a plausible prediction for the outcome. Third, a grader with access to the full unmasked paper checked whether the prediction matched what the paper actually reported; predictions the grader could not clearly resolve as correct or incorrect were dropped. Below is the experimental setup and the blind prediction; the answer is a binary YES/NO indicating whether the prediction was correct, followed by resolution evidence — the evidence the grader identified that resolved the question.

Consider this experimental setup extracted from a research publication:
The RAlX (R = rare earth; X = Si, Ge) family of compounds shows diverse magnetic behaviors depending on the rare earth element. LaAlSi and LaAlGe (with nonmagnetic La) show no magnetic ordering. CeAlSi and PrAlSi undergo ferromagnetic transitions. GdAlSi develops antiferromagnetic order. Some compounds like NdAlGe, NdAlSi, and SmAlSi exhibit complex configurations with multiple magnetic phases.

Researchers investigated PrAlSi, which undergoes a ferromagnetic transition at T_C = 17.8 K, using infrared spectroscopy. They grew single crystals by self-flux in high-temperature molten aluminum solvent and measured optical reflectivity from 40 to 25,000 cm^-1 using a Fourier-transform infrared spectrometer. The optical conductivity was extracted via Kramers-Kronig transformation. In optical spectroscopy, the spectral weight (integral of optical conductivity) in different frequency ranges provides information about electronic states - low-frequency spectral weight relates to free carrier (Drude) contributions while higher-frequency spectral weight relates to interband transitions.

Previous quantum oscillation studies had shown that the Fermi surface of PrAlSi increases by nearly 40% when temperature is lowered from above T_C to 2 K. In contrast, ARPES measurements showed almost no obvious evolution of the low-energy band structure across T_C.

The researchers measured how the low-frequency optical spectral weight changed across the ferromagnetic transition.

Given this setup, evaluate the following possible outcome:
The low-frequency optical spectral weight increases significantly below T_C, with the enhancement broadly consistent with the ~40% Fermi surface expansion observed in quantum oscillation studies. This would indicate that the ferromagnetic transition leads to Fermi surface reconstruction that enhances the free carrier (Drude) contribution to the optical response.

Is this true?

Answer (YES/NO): YES